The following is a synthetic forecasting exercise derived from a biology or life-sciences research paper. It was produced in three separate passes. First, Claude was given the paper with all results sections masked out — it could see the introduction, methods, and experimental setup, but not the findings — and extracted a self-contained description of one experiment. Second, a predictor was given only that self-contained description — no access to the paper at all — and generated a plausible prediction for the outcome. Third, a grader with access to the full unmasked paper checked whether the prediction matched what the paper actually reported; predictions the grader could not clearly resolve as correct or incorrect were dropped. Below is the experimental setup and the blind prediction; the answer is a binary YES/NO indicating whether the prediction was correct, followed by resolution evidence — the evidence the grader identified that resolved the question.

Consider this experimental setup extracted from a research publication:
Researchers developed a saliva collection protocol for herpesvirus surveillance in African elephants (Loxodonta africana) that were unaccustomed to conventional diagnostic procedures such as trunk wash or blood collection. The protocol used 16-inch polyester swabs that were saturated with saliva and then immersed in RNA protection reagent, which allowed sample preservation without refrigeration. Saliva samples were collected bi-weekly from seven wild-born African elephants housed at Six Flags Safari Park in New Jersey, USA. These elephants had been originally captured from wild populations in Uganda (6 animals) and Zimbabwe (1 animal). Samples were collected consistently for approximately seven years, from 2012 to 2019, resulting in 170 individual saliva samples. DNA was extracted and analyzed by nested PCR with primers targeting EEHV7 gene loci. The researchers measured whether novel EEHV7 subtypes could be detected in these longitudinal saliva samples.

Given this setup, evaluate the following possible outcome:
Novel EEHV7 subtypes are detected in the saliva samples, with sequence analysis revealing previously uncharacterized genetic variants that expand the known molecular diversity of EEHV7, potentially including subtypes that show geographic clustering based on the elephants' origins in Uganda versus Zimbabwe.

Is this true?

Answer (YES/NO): NO